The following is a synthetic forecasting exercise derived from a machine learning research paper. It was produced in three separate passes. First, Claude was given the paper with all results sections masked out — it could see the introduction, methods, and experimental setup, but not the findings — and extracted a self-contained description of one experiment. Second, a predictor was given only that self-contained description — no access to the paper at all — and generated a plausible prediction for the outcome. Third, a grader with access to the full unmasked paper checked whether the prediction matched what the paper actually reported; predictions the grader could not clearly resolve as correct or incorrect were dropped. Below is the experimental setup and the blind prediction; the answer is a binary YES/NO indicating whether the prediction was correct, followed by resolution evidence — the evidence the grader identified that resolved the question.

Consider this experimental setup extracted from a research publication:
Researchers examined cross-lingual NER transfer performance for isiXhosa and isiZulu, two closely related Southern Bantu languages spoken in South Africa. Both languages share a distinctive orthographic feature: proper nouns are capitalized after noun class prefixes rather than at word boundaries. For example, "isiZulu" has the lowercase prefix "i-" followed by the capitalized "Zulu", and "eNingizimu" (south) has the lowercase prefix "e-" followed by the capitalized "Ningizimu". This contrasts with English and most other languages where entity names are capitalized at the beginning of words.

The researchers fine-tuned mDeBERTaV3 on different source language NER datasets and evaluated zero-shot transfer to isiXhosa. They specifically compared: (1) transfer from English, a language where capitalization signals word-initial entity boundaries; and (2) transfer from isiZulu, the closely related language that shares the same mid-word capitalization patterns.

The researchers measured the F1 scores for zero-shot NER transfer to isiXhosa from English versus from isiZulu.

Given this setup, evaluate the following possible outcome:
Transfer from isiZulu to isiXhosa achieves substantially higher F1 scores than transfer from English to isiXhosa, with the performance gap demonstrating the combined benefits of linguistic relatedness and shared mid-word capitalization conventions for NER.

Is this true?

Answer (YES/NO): YES